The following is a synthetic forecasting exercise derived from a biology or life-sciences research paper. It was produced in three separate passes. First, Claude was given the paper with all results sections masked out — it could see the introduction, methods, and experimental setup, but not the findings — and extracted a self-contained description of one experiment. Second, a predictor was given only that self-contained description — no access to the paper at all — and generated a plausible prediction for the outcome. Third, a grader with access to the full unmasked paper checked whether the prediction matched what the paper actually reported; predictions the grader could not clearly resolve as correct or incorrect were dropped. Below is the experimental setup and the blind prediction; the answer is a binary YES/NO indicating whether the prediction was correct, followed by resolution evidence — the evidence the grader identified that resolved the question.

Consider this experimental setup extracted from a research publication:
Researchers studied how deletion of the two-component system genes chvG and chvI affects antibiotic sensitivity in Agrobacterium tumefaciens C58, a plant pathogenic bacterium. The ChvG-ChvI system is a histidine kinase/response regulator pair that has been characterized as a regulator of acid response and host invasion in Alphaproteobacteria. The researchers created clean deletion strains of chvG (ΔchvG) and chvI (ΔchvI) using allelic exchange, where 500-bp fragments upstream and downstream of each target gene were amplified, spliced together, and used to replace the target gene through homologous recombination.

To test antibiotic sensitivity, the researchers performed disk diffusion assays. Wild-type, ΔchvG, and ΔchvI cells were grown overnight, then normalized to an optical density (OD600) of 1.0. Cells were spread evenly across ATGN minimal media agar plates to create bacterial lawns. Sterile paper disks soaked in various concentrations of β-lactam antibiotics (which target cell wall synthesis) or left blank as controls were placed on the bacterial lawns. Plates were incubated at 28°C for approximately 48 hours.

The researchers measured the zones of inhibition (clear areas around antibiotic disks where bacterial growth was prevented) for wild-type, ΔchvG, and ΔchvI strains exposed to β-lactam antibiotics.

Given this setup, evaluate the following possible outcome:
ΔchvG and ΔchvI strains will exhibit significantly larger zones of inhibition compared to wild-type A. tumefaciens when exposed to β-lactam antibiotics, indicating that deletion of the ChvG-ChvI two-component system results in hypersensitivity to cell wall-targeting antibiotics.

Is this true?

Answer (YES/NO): YES